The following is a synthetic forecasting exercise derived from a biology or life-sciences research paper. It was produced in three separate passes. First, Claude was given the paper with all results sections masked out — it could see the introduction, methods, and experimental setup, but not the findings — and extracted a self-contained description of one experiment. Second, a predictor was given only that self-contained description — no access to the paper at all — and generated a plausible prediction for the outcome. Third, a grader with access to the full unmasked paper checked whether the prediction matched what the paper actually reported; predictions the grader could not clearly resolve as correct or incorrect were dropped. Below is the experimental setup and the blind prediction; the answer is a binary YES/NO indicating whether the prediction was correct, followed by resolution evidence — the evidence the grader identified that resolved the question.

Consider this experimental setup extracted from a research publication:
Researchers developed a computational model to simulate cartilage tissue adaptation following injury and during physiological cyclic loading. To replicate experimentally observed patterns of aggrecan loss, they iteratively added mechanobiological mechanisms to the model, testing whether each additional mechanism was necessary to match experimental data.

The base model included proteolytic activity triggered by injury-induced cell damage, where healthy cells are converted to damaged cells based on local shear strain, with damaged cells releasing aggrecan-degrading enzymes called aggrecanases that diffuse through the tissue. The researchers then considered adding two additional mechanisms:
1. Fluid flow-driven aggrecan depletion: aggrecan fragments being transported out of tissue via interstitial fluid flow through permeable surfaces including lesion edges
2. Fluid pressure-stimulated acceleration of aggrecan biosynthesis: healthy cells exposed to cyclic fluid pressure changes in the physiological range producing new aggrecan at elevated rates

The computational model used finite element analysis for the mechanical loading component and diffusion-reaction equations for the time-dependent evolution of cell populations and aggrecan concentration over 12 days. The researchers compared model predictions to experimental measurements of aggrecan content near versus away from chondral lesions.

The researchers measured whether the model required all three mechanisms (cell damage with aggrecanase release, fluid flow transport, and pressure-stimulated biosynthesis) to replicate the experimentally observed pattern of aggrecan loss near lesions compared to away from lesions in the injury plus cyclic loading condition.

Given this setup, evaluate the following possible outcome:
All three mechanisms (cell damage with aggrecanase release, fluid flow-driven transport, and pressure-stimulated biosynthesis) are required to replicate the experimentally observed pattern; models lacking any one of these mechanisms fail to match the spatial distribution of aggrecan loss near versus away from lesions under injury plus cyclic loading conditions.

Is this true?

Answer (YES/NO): YES